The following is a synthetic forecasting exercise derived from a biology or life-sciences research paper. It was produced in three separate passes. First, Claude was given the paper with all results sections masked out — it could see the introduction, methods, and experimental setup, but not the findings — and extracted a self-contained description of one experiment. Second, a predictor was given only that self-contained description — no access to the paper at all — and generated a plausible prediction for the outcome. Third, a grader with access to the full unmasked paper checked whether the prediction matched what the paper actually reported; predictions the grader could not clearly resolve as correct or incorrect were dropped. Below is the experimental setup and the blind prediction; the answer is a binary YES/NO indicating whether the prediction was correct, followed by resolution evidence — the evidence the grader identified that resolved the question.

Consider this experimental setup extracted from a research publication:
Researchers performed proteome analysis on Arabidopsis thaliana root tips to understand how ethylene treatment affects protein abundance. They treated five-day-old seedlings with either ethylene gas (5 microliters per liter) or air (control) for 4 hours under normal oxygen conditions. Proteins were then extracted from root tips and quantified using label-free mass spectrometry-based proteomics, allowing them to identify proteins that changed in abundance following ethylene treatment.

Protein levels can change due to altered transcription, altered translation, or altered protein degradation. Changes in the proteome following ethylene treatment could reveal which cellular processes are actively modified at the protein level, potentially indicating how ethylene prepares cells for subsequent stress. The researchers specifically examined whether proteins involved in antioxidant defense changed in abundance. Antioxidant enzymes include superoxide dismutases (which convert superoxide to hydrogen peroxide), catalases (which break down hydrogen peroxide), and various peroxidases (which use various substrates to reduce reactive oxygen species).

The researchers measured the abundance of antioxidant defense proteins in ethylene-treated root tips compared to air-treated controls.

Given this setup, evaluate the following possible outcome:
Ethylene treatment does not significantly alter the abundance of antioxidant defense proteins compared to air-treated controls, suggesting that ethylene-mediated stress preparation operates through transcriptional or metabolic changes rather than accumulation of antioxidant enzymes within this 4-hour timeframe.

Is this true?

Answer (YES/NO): NO